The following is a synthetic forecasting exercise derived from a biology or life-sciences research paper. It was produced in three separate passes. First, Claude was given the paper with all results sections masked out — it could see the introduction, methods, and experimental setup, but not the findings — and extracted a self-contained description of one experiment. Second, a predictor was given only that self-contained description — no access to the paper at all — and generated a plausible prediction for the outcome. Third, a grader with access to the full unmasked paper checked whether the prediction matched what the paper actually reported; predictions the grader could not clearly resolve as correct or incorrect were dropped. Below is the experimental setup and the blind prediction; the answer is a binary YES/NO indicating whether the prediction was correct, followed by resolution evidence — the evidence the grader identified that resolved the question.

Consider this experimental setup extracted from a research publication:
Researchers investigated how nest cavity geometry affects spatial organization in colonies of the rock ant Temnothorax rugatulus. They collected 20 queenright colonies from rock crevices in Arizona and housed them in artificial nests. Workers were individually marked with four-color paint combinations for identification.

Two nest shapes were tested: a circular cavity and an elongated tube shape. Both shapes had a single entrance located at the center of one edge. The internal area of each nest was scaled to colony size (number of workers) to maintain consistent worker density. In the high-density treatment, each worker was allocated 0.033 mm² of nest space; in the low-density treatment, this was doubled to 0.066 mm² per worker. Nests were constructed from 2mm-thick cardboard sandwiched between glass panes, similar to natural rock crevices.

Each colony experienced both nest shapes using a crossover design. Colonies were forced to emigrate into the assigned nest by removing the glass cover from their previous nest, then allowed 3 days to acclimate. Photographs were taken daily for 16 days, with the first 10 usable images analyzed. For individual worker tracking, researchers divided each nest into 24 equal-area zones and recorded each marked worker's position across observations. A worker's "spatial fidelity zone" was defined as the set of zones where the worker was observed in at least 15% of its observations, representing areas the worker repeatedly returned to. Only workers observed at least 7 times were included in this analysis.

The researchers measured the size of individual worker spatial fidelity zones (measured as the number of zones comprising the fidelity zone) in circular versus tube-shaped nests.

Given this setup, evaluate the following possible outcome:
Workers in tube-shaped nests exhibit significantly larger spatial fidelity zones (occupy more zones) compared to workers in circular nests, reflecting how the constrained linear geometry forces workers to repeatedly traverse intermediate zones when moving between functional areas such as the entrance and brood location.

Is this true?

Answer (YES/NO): NO